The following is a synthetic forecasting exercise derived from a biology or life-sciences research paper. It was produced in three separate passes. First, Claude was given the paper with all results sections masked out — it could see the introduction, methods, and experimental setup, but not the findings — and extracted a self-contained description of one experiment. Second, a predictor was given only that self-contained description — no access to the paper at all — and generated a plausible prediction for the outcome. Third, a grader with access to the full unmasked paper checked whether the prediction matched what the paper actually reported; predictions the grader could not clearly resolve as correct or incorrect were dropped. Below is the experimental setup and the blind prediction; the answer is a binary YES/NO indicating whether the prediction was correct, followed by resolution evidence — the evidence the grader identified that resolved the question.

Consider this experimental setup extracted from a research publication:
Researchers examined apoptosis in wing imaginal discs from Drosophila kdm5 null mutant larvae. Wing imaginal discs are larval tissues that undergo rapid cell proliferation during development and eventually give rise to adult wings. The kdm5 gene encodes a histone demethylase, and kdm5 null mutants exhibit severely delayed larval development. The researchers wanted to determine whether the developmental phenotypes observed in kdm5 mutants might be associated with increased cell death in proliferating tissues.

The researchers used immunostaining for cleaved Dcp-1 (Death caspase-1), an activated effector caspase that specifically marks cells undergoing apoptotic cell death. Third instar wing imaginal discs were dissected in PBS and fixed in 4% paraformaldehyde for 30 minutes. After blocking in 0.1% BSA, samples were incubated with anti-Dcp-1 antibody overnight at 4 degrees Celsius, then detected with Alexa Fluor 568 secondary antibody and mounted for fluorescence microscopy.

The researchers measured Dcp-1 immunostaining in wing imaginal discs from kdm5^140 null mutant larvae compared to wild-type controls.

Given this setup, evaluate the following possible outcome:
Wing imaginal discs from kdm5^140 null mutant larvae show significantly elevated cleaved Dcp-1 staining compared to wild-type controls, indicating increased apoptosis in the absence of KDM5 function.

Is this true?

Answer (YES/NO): YES